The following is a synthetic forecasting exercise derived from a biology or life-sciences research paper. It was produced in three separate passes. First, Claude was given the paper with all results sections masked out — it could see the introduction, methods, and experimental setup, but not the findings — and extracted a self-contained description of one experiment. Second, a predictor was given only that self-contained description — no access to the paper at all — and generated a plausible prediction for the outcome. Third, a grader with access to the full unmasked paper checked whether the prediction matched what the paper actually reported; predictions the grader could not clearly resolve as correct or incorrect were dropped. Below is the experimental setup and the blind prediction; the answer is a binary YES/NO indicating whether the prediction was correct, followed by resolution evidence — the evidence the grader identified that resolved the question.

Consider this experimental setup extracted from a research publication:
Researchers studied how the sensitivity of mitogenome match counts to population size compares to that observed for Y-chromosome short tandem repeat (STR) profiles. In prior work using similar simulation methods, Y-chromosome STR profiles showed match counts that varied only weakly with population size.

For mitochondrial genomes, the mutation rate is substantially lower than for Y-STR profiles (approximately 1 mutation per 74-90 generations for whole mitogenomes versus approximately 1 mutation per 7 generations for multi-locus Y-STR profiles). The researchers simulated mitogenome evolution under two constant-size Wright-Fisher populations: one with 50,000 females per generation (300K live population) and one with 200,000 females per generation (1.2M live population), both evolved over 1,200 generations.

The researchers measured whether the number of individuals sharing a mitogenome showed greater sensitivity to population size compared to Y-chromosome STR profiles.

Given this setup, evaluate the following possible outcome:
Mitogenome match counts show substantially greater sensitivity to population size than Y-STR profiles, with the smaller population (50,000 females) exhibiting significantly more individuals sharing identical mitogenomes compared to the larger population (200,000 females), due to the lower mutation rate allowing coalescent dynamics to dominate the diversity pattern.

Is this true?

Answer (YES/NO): NO